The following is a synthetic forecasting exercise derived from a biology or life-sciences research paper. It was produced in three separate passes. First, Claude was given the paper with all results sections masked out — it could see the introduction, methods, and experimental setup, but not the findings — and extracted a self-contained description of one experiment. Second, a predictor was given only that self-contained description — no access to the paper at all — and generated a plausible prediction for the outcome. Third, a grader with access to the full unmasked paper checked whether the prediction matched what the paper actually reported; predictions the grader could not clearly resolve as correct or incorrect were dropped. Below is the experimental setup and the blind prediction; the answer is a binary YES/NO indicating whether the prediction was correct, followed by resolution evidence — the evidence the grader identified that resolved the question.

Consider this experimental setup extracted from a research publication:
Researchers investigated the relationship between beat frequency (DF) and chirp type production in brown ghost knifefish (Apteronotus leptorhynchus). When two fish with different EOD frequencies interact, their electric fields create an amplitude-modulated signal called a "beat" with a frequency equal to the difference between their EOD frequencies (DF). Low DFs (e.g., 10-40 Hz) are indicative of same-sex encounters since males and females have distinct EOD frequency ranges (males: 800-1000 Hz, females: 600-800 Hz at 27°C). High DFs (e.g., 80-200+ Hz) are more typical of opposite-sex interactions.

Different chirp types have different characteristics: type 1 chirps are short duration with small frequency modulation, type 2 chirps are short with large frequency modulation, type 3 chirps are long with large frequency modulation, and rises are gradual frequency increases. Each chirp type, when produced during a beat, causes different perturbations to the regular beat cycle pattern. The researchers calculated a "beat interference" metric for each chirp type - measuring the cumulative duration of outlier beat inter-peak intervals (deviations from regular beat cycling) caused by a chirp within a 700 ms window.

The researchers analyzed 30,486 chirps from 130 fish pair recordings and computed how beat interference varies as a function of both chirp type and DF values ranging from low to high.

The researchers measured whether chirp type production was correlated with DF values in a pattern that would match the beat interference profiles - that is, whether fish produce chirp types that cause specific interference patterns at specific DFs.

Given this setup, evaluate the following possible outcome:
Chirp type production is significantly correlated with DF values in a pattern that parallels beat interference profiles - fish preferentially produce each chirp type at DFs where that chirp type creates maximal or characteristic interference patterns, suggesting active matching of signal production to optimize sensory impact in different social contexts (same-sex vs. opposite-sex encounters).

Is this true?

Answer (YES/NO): YES